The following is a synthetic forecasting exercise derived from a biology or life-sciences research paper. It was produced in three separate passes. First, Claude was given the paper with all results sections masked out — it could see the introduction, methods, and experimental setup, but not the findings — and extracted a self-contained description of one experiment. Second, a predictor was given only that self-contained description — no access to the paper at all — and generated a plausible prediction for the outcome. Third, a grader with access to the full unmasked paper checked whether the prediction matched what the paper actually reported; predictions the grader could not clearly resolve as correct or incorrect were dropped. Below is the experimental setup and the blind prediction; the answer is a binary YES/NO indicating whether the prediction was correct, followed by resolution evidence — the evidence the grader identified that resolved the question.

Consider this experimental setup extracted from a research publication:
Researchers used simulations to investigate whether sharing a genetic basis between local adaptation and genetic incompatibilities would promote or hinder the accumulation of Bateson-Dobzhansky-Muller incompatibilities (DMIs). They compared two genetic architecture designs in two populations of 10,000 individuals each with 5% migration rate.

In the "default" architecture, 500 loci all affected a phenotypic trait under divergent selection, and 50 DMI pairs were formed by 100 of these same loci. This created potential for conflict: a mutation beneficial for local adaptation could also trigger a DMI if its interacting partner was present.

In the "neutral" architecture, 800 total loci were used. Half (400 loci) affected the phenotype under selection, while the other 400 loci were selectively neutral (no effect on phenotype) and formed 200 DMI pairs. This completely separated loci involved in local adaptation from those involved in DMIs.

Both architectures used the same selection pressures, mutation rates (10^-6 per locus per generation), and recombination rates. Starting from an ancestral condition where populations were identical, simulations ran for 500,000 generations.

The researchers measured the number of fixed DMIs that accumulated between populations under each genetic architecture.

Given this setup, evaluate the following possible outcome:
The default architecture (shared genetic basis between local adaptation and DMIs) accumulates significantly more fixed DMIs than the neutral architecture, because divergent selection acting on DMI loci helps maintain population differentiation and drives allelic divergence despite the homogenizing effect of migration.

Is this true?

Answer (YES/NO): NO